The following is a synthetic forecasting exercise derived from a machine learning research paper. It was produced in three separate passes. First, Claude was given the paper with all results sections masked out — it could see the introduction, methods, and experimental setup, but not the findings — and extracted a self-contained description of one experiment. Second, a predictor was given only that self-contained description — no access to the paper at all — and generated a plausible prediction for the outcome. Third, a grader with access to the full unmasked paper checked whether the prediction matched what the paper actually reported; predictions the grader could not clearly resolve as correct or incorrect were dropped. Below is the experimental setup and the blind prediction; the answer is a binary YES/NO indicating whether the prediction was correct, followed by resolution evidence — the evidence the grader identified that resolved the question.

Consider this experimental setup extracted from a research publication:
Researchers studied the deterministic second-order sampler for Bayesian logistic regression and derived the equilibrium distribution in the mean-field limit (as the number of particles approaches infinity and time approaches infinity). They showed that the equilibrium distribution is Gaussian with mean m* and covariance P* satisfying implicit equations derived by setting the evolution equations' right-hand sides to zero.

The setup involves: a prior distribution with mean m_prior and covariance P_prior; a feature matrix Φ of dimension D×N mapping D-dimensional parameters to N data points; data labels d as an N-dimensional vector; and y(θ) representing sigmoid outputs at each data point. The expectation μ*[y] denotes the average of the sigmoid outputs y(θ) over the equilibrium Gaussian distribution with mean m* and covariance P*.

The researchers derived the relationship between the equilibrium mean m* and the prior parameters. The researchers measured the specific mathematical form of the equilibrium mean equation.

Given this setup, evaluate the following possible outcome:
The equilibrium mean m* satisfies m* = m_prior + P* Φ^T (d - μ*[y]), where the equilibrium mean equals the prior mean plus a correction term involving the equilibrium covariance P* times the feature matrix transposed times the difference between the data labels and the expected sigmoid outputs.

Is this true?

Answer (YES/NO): NO